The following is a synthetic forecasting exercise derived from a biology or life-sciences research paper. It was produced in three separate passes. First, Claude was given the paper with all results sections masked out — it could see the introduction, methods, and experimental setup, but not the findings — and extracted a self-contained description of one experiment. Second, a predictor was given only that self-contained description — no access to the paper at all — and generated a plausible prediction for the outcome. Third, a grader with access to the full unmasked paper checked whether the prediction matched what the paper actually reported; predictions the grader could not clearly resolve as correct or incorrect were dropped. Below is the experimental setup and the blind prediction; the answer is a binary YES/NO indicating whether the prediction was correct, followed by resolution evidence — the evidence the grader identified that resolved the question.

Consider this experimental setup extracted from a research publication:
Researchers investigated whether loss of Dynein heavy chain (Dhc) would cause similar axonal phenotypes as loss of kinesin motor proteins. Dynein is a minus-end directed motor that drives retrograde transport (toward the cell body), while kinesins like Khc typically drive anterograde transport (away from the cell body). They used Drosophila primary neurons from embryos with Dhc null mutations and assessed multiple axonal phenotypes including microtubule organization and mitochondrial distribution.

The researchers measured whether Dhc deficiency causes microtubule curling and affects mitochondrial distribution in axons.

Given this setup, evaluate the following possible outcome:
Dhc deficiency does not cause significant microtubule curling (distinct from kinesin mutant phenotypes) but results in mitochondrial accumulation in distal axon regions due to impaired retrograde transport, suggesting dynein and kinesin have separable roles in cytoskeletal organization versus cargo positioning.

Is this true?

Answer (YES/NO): NO